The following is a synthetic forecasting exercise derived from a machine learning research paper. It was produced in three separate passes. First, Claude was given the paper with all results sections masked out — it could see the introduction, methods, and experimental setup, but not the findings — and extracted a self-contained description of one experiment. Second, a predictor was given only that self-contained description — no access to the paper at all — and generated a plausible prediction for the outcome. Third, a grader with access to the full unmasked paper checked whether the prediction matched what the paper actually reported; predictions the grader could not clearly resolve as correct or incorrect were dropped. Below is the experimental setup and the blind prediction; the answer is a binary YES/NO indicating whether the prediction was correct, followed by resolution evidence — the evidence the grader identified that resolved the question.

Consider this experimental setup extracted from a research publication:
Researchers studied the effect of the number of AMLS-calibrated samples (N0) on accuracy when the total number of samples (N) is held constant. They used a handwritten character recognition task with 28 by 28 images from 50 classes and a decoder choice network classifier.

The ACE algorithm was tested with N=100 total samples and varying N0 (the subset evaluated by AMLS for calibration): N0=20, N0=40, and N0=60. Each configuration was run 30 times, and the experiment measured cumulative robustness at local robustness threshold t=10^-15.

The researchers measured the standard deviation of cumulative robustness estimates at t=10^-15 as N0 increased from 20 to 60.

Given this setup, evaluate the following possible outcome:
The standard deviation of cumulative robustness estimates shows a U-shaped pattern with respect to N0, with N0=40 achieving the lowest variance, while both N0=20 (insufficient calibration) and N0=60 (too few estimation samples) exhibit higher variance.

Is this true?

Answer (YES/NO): NO